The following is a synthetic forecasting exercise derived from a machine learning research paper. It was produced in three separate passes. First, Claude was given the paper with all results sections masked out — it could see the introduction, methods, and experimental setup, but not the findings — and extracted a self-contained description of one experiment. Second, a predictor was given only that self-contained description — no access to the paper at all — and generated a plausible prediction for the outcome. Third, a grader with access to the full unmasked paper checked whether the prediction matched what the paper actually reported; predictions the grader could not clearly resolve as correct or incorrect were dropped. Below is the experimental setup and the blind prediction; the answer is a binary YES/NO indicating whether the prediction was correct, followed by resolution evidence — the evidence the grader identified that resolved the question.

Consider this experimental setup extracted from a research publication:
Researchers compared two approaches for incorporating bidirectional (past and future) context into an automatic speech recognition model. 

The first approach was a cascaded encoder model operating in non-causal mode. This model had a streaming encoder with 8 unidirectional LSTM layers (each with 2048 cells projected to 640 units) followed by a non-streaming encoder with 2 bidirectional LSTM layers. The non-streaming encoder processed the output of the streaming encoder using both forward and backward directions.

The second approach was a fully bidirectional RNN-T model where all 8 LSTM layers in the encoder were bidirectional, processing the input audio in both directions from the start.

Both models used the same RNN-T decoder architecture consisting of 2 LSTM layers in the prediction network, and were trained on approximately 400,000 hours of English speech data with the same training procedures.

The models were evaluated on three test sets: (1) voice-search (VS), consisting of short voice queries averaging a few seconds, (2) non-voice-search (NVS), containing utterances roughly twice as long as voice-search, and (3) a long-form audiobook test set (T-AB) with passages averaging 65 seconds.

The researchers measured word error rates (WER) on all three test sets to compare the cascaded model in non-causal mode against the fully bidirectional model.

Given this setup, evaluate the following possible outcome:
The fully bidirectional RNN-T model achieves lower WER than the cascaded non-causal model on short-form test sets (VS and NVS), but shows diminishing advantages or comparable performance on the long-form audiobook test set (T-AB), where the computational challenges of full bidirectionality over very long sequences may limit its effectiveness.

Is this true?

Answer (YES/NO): YES